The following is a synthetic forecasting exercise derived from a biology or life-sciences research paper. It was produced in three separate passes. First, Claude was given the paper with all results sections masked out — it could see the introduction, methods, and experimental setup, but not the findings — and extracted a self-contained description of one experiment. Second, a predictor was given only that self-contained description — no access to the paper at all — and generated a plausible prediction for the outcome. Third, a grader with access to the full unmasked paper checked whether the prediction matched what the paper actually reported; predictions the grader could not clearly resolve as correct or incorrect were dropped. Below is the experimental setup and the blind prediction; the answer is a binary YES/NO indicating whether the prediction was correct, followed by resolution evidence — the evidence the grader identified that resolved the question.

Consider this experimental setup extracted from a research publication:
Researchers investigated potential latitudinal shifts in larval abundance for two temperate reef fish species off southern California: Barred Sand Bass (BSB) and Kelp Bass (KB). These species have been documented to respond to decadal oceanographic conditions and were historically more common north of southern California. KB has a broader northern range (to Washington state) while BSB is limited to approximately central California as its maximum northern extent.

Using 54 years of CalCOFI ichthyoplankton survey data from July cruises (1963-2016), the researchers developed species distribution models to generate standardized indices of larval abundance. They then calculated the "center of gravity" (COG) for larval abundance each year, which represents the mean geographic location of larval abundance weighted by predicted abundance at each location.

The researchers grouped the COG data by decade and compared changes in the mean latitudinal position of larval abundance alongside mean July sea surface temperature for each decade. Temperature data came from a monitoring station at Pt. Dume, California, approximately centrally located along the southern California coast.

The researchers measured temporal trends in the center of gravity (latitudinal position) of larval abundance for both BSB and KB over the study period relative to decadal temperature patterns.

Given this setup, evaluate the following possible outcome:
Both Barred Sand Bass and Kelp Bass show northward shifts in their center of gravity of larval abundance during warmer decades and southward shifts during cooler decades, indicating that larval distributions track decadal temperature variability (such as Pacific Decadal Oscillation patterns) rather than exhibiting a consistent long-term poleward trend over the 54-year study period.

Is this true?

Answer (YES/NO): NO